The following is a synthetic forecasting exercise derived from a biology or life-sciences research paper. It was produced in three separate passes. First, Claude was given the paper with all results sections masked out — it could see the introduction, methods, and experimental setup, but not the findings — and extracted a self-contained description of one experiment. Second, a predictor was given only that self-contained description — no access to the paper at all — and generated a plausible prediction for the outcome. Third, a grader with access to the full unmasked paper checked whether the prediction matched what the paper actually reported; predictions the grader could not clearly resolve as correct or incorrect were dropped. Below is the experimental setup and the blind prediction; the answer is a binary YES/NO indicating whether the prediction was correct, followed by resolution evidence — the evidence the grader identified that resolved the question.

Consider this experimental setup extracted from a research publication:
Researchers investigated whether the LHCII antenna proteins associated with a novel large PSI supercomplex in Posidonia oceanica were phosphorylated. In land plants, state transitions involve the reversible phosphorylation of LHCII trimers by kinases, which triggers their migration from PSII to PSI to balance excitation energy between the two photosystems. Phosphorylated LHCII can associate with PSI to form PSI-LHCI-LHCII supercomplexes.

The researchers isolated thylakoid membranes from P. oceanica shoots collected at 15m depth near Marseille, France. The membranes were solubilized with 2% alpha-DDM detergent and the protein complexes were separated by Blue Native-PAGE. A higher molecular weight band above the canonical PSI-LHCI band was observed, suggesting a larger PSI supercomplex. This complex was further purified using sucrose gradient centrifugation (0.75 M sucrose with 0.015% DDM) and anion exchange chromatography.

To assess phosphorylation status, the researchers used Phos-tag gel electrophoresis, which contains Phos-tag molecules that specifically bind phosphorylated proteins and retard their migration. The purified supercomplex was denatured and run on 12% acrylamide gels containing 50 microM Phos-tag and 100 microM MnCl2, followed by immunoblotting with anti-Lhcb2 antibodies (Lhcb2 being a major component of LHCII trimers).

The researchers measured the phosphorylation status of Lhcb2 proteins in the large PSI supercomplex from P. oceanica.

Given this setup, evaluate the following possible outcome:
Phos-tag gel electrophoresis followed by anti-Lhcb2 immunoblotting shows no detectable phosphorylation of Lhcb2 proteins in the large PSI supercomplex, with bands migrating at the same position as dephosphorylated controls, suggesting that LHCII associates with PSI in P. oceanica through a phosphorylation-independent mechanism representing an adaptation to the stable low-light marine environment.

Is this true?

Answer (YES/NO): NO